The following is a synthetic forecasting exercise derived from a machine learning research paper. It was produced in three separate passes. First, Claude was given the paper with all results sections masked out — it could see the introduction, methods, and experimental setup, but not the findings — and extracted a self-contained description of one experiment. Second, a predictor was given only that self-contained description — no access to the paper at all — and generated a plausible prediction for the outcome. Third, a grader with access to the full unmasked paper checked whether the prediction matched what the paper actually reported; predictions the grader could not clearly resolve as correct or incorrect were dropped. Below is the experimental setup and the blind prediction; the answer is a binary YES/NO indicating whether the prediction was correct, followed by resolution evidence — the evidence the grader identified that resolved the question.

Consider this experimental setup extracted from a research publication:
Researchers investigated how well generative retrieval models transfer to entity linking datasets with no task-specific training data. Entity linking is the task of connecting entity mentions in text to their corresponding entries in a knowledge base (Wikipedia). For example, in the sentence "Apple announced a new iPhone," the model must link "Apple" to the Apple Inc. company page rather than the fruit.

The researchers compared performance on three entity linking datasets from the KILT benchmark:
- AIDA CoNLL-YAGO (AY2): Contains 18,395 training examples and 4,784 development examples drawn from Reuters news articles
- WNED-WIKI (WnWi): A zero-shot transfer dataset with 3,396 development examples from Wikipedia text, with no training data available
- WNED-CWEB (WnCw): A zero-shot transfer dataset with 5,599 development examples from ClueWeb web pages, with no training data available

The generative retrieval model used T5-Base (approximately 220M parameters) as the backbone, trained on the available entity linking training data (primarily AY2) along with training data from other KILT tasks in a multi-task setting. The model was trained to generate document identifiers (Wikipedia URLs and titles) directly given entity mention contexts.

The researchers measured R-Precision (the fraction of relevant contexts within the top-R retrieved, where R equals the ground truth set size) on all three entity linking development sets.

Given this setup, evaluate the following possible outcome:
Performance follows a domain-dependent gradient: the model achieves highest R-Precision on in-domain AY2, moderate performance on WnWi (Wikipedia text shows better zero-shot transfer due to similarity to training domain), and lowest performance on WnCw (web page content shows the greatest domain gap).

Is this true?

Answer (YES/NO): YES